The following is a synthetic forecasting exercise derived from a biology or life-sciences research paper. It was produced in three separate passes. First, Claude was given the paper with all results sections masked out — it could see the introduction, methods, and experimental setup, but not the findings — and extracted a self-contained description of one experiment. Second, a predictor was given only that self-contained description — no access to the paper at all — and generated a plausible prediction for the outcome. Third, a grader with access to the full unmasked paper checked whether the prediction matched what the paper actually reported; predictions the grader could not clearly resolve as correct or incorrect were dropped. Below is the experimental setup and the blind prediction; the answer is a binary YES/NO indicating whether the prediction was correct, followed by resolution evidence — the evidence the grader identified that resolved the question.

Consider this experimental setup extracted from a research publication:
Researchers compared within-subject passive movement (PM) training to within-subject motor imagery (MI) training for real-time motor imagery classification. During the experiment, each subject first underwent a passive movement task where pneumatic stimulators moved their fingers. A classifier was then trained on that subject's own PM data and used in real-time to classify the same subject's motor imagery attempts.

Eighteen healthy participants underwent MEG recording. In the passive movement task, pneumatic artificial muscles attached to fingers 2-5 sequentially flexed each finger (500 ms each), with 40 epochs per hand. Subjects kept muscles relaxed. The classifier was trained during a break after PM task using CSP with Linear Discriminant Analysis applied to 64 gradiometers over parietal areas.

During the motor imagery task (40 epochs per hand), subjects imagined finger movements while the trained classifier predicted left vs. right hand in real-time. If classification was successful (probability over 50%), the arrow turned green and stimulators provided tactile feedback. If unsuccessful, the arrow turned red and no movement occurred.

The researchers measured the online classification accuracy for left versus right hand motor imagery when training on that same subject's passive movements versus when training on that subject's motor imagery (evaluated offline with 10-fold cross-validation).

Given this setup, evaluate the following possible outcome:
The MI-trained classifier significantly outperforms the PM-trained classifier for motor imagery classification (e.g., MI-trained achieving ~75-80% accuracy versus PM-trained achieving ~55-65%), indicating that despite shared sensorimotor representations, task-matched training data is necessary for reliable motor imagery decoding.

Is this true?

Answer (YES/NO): NO